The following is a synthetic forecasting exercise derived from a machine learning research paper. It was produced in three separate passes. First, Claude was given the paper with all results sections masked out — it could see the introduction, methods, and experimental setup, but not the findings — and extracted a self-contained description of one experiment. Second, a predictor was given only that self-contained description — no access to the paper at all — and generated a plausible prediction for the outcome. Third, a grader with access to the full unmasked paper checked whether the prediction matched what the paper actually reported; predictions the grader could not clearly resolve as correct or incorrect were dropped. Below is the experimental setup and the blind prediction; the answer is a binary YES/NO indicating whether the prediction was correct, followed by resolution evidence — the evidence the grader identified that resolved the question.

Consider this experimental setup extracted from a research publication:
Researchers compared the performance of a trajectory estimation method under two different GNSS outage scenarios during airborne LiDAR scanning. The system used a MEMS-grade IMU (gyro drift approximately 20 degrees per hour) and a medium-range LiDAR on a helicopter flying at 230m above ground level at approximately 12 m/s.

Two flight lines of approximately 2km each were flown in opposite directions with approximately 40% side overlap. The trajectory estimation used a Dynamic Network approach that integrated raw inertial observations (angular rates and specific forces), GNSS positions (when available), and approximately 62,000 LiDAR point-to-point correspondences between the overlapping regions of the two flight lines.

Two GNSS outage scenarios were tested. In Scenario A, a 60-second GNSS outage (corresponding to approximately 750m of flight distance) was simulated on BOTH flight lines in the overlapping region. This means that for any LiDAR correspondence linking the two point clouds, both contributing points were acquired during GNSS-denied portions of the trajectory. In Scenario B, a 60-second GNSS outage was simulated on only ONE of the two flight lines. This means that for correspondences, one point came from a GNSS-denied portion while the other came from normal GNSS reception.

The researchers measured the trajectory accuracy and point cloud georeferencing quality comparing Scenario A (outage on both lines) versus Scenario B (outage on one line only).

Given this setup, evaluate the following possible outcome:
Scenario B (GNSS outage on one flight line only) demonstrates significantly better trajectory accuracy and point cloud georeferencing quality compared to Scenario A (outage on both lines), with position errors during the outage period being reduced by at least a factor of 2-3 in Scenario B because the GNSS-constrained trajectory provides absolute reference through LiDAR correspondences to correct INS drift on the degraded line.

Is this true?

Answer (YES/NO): YES